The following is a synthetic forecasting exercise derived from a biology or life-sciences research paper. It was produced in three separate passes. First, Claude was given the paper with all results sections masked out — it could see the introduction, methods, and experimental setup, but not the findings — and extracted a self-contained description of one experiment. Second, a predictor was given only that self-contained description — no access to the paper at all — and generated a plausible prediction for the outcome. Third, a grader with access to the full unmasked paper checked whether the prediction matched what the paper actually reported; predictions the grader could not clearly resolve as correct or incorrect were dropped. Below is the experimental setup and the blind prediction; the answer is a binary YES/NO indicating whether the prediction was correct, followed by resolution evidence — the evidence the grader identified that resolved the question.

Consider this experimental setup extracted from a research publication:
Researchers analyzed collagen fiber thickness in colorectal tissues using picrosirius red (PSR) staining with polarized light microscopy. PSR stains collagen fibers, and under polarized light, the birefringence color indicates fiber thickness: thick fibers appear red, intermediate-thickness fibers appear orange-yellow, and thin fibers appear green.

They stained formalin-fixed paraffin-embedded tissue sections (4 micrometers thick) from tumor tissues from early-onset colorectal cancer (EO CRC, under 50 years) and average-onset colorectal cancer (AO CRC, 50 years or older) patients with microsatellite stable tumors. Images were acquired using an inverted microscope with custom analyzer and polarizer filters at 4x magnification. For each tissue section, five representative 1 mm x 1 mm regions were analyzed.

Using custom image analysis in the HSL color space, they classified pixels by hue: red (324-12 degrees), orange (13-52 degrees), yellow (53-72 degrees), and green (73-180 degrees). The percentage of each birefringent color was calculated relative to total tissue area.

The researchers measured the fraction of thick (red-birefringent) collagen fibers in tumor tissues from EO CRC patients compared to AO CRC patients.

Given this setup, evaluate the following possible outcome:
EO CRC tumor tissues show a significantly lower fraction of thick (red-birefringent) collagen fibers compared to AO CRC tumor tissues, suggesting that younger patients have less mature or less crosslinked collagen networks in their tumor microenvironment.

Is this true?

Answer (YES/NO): NO